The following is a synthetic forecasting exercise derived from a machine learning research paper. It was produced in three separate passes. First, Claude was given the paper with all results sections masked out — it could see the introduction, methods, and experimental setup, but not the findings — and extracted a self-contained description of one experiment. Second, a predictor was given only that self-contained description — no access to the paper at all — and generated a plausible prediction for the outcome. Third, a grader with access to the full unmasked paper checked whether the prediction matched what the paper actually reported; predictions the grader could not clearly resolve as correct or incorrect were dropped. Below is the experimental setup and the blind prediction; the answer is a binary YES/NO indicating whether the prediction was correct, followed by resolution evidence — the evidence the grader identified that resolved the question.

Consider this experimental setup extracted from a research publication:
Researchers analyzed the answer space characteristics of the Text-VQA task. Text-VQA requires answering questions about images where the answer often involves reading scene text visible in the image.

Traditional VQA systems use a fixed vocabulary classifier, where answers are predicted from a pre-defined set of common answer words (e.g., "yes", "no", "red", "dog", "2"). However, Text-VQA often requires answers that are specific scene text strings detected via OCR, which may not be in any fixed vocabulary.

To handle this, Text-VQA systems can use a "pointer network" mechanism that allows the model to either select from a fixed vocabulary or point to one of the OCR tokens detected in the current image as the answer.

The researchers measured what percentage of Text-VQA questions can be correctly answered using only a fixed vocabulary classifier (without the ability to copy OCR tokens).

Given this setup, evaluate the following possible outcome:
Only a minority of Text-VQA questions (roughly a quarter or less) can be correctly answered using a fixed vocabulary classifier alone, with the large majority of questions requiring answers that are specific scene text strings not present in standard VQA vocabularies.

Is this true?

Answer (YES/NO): NO